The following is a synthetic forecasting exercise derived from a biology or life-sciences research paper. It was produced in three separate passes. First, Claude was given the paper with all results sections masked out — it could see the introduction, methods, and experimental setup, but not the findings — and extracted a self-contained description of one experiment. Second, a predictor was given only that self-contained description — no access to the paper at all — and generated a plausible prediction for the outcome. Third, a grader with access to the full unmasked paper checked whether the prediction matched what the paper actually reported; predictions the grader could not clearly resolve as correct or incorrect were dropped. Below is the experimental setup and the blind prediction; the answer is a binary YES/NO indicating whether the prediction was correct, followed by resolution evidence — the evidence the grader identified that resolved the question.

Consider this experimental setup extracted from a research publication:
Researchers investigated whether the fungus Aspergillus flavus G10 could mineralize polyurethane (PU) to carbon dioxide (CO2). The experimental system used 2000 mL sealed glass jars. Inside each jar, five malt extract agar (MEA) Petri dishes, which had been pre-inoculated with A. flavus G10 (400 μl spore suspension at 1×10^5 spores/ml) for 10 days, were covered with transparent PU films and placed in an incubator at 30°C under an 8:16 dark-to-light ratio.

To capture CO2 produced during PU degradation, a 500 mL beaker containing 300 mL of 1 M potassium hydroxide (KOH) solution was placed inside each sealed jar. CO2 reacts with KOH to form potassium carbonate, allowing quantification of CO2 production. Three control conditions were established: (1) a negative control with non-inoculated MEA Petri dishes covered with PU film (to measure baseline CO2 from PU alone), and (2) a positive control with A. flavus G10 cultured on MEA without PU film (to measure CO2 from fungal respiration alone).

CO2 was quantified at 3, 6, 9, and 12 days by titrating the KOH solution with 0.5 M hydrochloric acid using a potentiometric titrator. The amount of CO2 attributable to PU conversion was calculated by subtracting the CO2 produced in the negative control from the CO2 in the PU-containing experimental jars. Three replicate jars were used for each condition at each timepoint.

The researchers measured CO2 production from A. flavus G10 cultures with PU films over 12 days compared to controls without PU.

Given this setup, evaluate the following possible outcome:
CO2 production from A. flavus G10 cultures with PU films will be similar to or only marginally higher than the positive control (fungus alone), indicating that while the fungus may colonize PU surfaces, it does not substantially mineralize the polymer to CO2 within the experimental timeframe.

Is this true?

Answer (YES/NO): NO